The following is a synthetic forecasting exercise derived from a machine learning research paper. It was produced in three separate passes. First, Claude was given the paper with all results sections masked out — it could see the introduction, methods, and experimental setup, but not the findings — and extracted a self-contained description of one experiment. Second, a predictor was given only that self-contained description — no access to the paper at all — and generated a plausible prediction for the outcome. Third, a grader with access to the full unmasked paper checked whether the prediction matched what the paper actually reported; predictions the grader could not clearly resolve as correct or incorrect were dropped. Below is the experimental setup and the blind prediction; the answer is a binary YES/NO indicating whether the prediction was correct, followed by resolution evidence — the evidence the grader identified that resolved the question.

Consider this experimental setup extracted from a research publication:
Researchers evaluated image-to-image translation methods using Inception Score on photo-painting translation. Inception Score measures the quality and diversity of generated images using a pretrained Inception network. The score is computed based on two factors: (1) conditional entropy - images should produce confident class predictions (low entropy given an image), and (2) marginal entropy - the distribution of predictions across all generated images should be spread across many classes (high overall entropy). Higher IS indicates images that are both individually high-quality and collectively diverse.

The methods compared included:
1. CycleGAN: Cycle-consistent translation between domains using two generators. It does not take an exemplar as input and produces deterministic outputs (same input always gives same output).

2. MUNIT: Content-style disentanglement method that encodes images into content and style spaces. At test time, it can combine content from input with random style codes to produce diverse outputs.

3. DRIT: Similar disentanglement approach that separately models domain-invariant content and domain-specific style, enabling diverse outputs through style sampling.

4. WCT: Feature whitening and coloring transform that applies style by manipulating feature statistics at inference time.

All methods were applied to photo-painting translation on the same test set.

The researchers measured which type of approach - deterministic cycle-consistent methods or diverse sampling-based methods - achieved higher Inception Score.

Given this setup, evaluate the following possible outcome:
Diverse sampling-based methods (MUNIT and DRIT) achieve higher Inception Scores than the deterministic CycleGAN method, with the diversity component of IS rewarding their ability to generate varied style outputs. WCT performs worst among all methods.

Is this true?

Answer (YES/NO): NO